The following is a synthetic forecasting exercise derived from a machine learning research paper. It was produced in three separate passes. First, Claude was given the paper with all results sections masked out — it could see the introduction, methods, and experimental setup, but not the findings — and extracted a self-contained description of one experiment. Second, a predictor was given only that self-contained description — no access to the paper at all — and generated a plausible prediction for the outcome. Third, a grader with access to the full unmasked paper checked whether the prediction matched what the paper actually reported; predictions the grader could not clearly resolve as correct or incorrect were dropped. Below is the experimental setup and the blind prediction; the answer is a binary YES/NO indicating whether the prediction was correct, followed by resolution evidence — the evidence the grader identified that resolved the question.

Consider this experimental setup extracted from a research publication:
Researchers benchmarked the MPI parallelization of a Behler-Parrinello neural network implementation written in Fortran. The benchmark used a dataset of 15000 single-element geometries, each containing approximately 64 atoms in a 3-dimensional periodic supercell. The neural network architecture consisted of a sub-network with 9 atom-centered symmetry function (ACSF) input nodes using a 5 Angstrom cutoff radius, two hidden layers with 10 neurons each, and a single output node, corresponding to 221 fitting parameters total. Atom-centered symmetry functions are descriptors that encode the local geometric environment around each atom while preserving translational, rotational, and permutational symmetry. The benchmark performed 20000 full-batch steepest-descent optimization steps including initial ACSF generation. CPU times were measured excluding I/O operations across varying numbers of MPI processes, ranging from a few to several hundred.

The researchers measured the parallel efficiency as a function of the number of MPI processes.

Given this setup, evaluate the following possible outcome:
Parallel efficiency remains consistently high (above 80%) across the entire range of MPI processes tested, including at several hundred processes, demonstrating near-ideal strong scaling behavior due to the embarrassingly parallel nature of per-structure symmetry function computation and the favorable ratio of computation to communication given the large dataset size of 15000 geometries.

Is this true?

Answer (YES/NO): NO